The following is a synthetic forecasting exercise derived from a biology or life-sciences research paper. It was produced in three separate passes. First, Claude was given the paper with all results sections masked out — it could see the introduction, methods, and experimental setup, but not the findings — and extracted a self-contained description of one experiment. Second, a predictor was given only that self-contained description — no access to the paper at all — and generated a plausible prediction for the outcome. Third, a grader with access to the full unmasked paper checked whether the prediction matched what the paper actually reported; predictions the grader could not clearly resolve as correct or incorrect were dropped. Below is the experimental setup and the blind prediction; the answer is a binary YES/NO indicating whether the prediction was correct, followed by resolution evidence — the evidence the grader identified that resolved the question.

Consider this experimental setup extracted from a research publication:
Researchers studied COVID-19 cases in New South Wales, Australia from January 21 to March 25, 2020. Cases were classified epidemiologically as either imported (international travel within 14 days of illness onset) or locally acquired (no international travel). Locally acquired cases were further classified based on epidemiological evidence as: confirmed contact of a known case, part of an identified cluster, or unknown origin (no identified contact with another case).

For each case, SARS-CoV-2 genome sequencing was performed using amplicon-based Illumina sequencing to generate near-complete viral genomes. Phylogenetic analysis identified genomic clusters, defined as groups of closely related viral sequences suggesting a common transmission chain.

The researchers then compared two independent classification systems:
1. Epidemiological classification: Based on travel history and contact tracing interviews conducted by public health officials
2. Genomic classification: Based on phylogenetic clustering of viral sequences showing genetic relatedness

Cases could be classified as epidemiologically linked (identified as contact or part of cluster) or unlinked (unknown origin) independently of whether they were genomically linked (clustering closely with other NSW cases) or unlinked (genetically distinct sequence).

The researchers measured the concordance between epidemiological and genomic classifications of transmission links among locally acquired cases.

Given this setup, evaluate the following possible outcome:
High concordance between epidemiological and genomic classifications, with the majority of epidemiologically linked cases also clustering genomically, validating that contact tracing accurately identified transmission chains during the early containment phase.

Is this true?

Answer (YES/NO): YES